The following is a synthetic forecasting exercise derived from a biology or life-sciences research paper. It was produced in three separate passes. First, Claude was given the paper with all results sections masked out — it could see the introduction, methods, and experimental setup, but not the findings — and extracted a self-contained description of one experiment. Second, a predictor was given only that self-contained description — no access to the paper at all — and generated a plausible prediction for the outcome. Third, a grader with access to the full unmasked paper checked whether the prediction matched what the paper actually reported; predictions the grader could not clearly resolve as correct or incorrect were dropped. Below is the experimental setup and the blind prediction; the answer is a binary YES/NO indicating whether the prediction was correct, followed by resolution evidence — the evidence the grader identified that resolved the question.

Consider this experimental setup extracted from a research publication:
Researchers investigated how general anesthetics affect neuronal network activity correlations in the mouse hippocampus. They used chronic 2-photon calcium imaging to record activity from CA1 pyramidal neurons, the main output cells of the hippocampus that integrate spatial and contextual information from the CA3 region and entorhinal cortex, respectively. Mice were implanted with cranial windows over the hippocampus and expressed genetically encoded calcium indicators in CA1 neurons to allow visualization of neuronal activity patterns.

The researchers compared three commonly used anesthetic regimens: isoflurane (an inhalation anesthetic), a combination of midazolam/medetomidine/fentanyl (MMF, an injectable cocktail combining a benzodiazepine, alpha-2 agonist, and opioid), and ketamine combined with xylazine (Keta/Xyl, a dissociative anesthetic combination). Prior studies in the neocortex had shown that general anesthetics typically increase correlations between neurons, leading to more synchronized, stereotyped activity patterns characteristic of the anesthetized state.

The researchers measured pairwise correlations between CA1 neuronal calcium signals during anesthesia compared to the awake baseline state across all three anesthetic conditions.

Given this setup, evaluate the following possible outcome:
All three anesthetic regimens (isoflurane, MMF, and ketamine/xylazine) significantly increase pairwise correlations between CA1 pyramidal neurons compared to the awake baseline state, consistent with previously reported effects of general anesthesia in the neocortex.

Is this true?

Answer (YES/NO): NO